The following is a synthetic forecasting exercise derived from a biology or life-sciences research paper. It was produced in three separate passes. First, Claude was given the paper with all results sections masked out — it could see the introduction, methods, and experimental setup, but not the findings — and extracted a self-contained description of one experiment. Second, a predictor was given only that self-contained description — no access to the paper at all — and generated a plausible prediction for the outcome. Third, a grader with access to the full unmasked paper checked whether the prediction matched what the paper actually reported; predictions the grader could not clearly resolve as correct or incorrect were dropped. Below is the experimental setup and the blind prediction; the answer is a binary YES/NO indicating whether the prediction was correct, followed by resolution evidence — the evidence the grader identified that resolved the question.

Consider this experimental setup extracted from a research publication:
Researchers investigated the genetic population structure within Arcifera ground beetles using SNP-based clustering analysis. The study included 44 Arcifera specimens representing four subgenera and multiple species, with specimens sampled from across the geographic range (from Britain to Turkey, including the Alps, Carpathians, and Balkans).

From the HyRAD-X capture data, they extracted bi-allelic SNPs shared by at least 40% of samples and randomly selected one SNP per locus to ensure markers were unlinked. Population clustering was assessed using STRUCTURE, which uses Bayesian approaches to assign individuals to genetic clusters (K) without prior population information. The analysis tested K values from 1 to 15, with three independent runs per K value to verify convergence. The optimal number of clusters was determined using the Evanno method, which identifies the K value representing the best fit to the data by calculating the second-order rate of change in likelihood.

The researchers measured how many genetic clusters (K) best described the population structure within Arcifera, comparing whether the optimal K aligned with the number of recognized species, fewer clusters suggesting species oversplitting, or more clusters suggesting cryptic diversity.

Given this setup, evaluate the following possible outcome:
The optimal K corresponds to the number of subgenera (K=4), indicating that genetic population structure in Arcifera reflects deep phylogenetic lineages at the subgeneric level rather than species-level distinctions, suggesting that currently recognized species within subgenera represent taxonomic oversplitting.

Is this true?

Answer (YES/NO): NO